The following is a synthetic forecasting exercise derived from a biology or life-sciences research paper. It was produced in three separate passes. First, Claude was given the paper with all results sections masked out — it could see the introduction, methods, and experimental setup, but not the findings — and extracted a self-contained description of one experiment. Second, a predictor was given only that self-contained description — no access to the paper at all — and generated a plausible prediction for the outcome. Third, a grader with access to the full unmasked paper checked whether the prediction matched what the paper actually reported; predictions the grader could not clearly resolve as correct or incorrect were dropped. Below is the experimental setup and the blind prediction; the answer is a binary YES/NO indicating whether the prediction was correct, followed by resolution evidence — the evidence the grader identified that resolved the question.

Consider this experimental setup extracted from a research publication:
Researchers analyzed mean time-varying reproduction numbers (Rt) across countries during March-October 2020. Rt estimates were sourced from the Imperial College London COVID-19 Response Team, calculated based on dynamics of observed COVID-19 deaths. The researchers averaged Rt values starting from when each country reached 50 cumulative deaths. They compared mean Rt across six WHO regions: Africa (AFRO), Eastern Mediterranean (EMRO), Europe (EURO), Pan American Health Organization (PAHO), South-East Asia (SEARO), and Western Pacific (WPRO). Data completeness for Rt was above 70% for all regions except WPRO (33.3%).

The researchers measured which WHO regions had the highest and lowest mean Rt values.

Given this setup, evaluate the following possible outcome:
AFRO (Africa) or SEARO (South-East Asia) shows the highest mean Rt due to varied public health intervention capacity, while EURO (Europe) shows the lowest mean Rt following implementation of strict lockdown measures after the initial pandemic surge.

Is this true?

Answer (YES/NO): NO